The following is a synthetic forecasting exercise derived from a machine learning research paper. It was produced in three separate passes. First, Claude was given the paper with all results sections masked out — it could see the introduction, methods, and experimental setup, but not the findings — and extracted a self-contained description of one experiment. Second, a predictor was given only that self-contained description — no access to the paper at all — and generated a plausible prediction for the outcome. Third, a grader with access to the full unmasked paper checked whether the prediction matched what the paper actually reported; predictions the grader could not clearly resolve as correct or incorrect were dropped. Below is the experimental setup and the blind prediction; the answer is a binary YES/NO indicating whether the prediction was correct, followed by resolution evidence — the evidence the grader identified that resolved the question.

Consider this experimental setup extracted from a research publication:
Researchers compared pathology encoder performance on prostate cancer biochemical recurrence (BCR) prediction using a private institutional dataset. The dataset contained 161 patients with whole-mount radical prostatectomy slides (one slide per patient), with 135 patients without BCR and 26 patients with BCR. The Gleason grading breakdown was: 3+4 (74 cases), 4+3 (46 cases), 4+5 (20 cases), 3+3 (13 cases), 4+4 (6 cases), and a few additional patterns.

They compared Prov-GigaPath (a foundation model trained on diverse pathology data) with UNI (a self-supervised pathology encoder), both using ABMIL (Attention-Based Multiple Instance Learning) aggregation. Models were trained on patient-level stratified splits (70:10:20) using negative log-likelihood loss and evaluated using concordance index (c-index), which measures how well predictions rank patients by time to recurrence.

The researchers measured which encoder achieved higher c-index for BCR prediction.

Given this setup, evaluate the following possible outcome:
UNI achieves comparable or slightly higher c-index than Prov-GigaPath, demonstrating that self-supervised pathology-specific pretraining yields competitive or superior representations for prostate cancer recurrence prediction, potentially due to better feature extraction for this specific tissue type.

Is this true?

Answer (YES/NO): NO